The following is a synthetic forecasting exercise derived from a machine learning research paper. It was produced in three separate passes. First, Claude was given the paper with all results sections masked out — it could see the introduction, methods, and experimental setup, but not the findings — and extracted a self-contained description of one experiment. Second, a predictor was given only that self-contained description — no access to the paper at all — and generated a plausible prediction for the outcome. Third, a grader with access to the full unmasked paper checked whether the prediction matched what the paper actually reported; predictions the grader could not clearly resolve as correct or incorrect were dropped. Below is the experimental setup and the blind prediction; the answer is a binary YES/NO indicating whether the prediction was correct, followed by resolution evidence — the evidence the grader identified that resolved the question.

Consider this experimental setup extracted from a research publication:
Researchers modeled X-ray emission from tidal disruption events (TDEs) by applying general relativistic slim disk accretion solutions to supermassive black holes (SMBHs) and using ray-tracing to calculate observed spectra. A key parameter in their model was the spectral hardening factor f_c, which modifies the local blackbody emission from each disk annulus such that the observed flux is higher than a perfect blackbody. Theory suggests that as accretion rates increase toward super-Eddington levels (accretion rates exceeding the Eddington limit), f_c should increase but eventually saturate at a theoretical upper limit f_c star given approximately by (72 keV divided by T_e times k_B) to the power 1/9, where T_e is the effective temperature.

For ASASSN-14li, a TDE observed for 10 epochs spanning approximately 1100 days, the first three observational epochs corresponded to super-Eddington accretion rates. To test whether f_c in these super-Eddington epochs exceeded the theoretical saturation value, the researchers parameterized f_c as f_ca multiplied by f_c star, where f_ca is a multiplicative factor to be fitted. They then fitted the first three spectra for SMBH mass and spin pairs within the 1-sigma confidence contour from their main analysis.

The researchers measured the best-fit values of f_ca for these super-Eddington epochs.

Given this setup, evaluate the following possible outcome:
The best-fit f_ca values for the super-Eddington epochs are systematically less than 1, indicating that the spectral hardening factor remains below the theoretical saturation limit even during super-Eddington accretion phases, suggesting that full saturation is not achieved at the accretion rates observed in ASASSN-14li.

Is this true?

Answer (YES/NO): YES